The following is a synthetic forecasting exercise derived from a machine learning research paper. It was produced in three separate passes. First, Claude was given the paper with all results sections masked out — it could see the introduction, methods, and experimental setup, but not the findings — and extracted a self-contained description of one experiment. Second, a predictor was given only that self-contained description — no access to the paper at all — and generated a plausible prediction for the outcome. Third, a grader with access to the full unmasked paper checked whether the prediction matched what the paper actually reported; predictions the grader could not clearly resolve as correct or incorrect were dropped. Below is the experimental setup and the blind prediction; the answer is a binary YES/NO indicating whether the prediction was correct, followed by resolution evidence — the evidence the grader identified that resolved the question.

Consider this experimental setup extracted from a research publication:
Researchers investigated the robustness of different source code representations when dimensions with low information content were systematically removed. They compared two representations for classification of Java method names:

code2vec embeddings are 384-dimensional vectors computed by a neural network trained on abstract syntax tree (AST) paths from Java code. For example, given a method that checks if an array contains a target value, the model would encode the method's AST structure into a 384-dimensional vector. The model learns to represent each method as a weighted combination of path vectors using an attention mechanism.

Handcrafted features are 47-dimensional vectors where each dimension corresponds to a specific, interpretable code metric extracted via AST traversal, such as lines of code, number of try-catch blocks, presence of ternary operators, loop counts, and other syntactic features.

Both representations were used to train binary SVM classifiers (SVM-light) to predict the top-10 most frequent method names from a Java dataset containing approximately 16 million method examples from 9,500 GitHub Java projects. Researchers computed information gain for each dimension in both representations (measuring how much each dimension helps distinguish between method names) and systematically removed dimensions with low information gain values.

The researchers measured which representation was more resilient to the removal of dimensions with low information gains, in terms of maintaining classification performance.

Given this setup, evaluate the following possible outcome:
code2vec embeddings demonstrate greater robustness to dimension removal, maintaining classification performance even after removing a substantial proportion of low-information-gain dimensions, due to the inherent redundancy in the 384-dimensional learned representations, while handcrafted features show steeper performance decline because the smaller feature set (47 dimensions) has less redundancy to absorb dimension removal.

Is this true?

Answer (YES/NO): YES